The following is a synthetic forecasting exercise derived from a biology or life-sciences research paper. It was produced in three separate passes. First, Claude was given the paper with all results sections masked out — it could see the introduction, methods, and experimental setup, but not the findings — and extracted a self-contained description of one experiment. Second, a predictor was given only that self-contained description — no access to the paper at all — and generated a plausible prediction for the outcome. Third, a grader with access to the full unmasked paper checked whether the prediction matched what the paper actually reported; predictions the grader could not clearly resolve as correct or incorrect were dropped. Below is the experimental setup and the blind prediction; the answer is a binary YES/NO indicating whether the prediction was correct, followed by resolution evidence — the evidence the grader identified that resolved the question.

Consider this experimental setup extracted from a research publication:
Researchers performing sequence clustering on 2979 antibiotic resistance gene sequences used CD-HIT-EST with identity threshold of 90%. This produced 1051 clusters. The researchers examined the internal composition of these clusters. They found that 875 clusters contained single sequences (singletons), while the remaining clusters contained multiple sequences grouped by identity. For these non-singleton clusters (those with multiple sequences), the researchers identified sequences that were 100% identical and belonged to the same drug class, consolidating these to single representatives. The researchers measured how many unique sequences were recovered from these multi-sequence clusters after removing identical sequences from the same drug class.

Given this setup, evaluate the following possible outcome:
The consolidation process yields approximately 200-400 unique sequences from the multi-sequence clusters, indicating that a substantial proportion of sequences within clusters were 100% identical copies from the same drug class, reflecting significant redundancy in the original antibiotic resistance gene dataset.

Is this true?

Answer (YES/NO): NO